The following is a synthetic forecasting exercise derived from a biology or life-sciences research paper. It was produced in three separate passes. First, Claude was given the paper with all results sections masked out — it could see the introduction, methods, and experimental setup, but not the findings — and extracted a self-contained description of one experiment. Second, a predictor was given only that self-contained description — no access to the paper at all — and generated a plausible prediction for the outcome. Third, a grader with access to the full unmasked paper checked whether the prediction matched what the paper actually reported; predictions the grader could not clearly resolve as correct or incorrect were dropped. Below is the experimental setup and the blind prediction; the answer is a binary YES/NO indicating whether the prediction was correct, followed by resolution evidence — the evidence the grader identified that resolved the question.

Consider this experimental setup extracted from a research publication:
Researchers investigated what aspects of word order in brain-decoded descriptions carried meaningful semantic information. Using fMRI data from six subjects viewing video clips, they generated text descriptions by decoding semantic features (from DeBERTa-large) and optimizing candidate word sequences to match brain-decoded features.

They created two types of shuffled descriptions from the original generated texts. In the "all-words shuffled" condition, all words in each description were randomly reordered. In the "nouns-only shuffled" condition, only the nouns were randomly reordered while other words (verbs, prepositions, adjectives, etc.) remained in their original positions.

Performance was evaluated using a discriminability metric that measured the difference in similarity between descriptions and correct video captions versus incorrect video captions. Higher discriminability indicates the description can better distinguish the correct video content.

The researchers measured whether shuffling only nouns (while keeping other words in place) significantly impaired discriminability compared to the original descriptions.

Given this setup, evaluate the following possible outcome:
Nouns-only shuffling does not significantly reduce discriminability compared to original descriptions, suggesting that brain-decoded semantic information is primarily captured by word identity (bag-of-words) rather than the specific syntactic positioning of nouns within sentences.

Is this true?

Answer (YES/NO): NO